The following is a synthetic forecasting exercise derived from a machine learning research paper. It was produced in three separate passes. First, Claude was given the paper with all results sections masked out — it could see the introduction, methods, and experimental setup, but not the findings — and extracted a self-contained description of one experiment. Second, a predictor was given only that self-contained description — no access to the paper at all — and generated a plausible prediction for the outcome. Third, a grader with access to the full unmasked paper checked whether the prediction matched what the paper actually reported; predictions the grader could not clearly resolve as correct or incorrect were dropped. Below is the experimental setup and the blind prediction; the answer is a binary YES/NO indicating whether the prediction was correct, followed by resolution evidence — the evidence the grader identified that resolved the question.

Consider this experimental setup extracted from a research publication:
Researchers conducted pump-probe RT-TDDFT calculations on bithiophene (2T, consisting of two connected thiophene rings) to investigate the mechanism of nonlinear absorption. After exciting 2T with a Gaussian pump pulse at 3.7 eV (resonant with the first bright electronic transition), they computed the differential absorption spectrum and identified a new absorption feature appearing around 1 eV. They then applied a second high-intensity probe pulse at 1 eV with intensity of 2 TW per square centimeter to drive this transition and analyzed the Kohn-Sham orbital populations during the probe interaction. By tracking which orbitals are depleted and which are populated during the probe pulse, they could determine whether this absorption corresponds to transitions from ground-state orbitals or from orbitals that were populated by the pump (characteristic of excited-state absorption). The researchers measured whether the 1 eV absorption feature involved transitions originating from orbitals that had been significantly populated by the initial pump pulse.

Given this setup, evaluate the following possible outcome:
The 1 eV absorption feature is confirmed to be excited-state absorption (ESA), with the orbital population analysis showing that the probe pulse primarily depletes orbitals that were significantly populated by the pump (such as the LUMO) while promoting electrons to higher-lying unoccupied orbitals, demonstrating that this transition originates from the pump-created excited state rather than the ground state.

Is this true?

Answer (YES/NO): YES